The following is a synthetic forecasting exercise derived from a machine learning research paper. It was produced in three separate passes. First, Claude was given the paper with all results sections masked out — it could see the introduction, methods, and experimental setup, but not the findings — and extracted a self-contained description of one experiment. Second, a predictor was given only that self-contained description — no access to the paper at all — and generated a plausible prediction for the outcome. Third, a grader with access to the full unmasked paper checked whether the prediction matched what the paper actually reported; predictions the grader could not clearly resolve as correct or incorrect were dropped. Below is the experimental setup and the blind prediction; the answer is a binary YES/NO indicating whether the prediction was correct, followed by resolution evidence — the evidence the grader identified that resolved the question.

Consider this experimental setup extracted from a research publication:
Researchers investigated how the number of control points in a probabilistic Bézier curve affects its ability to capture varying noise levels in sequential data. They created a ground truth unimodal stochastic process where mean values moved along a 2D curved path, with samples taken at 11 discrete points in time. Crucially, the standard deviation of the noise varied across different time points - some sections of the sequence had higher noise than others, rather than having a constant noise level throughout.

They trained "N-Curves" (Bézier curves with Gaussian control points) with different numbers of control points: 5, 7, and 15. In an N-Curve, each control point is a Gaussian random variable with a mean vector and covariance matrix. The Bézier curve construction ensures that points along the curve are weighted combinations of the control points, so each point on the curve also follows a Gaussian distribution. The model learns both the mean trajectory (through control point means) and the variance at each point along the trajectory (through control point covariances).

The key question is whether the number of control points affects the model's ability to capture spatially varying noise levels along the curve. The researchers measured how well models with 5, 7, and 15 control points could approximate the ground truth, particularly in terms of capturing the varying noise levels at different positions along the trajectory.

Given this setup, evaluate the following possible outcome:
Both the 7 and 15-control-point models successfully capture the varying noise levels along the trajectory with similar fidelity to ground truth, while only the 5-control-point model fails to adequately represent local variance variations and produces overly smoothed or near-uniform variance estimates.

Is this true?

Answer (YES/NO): NO